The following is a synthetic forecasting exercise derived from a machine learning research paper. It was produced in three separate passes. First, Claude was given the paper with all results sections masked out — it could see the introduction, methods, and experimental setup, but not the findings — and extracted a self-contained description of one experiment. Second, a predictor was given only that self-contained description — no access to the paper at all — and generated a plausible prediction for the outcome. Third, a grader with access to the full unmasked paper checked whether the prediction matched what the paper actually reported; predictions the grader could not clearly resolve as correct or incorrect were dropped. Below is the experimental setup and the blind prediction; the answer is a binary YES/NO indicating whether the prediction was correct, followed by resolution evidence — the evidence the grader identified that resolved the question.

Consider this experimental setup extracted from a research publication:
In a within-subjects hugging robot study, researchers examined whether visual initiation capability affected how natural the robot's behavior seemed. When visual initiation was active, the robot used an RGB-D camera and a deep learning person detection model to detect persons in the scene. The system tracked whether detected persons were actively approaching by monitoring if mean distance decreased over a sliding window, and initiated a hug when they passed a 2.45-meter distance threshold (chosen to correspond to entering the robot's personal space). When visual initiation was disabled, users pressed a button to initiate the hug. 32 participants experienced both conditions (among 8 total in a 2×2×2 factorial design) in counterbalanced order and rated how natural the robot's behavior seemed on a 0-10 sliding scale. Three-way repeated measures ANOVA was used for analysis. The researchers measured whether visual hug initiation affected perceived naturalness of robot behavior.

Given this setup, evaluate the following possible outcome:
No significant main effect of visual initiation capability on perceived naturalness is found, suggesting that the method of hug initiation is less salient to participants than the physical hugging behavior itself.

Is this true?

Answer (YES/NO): YES